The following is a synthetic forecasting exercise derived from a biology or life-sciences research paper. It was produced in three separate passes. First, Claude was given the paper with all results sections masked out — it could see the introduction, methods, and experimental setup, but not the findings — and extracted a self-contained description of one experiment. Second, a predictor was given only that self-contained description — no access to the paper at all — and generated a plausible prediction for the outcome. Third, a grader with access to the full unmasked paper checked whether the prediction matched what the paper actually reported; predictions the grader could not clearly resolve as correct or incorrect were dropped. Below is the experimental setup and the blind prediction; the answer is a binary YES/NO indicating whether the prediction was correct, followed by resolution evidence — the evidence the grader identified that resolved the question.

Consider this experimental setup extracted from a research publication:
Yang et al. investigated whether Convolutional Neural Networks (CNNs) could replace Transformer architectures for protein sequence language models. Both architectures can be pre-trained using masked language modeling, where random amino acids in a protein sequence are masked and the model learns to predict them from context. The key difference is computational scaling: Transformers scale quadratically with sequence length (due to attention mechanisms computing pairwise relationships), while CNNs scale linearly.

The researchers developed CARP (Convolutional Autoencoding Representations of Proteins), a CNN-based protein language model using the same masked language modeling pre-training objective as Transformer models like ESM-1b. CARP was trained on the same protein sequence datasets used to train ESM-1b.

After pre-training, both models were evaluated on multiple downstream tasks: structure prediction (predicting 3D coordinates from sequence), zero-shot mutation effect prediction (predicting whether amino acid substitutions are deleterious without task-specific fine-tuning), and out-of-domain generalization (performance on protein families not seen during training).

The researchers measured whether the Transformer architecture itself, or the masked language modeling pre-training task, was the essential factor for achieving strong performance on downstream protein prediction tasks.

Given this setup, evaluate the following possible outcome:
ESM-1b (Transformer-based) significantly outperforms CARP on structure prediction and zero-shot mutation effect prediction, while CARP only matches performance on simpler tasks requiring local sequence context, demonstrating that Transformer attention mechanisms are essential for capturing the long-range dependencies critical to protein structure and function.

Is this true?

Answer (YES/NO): NO